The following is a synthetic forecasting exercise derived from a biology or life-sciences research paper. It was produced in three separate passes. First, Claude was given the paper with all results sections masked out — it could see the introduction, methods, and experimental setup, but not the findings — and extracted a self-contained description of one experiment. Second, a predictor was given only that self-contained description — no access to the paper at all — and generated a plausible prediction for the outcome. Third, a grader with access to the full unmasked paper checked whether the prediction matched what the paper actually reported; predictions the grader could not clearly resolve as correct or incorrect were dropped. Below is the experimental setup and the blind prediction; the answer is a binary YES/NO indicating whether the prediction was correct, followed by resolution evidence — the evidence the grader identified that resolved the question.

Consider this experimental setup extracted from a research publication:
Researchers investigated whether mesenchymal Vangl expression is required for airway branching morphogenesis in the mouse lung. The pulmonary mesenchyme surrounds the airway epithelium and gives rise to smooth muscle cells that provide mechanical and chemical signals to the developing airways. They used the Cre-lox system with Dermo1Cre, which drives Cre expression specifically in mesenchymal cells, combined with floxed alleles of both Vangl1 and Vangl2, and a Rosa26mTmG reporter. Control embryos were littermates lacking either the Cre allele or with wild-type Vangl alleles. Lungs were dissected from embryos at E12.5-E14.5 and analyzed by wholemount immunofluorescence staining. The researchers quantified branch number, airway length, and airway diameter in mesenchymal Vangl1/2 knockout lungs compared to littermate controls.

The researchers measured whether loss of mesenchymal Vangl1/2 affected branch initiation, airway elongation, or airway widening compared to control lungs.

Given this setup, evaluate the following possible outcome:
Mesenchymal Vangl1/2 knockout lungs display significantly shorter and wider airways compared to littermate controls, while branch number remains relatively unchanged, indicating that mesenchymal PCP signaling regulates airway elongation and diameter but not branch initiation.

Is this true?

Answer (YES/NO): NO